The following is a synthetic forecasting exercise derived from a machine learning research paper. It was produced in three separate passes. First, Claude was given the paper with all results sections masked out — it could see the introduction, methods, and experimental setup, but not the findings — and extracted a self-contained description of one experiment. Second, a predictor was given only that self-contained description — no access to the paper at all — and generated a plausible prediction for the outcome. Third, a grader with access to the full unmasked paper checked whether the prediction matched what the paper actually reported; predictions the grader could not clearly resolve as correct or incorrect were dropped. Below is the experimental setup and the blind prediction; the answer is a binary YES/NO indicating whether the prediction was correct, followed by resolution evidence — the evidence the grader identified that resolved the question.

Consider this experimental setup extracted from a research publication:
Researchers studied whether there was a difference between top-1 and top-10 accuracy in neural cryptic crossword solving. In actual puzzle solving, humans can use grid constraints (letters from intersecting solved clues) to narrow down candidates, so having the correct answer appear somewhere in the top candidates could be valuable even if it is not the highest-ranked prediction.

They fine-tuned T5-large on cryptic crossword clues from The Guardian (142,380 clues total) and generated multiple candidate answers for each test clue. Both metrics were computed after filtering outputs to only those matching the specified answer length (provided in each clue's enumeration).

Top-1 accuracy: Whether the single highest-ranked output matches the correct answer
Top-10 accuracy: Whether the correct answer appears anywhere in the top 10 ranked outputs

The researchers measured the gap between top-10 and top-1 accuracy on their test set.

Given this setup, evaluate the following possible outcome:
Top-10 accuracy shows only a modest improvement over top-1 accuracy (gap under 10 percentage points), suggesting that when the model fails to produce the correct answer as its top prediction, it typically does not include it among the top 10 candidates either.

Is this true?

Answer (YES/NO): NO